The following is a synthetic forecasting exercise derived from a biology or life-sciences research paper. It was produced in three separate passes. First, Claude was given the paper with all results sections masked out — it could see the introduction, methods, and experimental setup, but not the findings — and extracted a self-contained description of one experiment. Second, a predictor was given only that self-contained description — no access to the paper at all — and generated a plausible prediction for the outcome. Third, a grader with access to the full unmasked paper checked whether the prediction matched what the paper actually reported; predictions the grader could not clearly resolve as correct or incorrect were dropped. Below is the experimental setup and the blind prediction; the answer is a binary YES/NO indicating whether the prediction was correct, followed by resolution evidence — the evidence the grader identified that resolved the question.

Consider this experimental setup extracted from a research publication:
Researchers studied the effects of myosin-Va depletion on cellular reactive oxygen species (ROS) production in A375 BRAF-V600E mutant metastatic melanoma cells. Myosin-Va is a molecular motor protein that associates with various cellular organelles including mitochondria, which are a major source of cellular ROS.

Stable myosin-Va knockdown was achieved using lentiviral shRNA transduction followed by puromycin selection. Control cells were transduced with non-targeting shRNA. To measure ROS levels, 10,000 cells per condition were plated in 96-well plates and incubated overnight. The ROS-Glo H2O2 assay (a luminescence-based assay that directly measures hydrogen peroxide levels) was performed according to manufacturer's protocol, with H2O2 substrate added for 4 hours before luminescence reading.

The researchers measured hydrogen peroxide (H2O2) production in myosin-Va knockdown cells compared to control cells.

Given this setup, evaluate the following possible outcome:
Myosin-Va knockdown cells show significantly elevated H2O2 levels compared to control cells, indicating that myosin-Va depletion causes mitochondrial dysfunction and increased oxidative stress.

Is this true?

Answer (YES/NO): YES